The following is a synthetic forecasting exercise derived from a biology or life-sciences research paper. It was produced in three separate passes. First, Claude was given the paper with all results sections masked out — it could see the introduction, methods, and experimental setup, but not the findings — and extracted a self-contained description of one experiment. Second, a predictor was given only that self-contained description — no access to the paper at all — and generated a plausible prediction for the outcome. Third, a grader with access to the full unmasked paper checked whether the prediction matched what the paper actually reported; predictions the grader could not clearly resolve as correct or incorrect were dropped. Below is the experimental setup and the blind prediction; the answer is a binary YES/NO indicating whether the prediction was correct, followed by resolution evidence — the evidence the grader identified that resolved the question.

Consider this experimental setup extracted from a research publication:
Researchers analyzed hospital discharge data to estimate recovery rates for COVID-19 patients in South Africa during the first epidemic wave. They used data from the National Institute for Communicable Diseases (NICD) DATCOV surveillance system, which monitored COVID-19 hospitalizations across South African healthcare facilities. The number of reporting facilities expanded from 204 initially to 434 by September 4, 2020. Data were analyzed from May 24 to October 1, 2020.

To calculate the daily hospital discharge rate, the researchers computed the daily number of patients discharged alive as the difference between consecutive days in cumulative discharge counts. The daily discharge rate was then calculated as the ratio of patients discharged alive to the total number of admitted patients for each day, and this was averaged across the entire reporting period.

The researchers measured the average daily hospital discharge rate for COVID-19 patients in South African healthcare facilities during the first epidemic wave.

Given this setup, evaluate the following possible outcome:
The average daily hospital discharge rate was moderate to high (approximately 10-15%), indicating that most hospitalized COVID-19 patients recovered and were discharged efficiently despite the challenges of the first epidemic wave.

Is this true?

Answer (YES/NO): NO